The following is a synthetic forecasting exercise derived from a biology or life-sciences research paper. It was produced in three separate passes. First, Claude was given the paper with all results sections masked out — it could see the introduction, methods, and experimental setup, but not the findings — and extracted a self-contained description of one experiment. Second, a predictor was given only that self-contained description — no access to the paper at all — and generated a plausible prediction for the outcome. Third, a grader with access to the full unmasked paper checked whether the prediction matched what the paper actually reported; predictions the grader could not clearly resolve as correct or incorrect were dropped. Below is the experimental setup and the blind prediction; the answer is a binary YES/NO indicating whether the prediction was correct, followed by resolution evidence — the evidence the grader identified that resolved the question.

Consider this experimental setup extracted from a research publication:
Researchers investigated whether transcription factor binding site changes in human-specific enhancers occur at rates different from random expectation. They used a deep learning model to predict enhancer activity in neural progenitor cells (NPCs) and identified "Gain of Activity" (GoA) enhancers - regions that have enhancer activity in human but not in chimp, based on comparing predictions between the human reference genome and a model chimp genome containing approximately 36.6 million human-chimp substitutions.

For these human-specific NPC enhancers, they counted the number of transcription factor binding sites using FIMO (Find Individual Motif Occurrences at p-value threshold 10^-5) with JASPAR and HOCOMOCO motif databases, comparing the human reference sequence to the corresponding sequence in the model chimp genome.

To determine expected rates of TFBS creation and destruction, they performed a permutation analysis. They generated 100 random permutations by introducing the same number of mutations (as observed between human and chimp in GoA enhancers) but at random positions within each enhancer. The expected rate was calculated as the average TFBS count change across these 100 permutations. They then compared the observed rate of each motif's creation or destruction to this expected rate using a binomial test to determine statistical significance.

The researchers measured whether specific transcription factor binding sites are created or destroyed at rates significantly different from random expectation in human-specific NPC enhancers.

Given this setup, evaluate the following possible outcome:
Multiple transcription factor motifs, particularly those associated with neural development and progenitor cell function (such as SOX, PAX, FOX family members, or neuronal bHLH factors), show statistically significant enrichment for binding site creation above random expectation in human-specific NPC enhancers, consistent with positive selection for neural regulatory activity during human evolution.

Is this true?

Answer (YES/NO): NO